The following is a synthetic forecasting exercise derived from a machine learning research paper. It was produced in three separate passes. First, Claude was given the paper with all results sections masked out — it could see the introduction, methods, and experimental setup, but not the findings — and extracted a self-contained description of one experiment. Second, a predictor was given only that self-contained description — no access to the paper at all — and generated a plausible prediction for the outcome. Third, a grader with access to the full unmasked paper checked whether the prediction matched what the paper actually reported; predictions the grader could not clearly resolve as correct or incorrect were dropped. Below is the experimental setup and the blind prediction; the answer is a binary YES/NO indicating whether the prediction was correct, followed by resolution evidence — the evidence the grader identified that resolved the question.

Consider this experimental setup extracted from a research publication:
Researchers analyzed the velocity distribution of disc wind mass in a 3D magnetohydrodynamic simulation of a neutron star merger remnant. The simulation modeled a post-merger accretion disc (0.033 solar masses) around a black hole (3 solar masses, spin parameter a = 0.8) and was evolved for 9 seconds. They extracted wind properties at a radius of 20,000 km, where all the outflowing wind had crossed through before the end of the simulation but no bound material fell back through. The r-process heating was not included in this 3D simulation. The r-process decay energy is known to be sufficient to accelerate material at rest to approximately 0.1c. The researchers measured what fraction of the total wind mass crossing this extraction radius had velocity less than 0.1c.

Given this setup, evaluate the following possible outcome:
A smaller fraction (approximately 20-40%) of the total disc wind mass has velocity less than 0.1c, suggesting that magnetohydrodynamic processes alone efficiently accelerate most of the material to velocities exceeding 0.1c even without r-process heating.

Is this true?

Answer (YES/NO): NO